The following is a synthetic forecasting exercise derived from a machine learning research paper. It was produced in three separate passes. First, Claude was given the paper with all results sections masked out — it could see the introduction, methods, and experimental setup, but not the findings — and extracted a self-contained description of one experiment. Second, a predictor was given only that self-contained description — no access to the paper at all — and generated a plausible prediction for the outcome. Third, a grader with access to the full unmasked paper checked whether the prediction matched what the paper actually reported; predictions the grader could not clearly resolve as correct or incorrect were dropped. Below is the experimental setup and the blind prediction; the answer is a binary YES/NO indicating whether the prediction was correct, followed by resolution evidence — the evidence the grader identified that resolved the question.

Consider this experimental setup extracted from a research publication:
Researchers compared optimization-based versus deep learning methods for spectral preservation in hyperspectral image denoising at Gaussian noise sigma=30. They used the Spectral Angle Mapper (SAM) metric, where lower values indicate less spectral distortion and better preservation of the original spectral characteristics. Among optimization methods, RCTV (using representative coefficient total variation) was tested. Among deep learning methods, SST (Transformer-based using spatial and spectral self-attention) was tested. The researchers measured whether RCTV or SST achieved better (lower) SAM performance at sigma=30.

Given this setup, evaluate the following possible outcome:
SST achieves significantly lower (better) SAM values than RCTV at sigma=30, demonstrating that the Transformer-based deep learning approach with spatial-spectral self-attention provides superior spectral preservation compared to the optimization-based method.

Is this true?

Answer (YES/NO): NO